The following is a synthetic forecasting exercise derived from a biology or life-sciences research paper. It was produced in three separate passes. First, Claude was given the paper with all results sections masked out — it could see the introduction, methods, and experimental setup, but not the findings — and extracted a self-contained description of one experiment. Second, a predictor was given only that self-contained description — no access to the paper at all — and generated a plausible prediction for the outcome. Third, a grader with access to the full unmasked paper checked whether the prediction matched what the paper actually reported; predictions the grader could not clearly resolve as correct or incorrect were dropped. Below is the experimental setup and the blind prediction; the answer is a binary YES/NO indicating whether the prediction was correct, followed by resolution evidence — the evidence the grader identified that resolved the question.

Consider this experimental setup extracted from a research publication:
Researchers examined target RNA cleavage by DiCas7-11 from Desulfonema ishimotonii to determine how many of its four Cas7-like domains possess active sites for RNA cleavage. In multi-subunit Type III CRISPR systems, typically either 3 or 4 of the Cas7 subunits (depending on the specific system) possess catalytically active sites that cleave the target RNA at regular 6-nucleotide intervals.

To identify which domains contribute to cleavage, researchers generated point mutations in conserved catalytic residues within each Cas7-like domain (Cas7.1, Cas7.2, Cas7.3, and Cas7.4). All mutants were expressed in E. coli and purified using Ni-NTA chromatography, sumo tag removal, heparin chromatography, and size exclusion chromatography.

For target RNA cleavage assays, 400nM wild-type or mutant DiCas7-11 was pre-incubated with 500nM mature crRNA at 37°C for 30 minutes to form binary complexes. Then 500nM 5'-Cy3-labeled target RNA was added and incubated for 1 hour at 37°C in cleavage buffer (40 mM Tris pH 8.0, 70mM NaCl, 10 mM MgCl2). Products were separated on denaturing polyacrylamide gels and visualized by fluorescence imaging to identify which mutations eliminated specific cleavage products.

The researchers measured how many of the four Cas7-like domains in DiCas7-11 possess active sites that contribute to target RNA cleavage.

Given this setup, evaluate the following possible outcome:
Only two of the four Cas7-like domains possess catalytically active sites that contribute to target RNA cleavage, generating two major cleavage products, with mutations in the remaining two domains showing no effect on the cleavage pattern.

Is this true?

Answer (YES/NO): YES